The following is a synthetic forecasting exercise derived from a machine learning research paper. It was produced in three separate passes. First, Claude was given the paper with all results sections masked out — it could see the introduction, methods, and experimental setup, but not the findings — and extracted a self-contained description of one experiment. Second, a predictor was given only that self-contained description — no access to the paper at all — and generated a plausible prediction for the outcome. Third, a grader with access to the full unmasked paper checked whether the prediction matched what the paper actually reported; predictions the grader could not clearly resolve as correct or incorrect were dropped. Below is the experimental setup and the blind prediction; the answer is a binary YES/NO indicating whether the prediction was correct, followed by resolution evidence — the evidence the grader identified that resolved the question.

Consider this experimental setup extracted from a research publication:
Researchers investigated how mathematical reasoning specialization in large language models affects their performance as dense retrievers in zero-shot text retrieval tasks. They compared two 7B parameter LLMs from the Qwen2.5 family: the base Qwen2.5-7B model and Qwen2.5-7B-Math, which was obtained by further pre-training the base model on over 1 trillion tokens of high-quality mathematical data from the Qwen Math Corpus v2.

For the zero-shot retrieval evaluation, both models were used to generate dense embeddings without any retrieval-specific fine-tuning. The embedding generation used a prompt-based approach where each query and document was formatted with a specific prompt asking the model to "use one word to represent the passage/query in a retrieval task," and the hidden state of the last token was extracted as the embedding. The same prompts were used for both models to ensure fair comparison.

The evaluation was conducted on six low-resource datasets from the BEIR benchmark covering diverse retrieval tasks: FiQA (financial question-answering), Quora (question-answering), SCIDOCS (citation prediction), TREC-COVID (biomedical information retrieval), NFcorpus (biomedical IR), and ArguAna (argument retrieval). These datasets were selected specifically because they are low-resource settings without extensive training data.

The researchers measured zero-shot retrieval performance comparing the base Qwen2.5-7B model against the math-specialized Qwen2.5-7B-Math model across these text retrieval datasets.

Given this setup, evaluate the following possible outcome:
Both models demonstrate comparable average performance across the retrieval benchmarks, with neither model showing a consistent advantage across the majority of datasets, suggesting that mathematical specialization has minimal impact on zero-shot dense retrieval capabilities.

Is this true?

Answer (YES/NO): NO